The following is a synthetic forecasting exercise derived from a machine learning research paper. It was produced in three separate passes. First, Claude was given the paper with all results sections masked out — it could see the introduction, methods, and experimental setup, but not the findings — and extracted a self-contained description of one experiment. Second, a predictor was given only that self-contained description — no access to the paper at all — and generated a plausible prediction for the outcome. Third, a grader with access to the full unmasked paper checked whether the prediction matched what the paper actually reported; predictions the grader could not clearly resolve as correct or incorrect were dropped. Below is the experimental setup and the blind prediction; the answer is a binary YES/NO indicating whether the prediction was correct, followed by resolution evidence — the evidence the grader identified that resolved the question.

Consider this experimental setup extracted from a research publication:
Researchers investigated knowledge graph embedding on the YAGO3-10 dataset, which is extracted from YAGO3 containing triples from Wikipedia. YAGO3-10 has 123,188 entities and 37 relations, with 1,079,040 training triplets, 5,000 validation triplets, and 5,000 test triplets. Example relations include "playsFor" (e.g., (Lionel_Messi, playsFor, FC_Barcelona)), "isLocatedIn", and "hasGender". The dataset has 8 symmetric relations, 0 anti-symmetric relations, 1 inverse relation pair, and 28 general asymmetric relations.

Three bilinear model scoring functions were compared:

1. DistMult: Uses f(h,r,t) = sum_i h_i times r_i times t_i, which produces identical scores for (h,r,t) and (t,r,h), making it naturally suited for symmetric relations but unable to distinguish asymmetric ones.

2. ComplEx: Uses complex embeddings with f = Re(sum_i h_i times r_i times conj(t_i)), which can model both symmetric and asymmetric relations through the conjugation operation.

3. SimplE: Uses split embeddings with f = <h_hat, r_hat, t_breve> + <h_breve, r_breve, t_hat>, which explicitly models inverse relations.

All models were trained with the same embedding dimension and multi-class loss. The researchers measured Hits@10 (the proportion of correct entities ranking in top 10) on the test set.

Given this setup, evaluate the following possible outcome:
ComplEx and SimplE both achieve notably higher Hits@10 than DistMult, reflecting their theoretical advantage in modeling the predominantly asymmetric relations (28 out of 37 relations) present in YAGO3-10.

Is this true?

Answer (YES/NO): NO